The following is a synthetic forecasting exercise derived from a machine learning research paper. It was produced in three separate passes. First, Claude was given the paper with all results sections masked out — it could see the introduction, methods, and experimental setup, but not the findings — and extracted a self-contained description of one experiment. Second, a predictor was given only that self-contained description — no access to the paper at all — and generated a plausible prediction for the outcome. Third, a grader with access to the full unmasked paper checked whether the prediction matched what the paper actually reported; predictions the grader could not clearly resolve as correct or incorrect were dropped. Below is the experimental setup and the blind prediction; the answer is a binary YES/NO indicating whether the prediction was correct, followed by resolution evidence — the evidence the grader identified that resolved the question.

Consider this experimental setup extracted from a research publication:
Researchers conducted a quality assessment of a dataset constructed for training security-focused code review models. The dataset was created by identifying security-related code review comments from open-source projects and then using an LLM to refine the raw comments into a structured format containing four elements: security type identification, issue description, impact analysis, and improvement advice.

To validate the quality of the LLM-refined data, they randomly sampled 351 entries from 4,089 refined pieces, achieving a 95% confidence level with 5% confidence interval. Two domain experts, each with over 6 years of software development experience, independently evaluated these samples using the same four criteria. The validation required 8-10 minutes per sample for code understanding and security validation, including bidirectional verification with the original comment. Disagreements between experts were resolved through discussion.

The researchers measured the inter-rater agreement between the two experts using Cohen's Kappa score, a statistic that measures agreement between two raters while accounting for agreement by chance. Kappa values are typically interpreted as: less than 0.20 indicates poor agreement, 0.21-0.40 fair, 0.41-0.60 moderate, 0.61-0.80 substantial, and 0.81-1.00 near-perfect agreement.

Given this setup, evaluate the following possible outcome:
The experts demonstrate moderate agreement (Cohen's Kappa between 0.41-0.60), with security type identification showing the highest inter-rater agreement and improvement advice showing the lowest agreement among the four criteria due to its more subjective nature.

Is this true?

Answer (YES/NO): NO